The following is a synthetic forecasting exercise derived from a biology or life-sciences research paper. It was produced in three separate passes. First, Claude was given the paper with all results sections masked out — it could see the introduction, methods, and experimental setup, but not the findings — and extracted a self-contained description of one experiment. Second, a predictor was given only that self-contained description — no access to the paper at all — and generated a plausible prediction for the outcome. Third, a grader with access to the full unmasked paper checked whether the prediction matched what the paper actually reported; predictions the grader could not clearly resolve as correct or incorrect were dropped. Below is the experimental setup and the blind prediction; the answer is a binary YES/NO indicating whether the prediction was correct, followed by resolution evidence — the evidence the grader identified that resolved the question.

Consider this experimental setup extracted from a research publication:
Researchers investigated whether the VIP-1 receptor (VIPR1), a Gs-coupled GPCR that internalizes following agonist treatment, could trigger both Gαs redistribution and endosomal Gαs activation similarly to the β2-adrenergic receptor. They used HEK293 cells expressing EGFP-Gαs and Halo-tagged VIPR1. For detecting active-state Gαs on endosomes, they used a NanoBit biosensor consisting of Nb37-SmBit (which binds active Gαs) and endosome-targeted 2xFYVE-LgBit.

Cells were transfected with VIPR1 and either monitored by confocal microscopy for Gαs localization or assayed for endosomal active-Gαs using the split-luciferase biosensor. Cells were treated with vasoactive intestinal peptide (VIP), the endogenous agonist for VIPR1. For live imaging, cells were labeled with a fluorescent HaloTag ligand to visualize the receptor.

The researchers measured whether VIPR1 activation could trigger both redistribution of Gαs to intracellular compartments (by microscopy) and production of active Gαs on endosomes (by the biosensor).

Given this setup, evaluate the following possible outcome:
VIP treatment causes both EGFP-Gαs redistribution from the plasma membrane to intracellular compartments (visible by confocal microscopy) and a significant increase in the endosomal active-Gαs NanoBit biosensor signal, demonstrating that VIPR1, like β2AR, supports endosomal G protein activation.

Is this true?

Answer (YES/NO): YES